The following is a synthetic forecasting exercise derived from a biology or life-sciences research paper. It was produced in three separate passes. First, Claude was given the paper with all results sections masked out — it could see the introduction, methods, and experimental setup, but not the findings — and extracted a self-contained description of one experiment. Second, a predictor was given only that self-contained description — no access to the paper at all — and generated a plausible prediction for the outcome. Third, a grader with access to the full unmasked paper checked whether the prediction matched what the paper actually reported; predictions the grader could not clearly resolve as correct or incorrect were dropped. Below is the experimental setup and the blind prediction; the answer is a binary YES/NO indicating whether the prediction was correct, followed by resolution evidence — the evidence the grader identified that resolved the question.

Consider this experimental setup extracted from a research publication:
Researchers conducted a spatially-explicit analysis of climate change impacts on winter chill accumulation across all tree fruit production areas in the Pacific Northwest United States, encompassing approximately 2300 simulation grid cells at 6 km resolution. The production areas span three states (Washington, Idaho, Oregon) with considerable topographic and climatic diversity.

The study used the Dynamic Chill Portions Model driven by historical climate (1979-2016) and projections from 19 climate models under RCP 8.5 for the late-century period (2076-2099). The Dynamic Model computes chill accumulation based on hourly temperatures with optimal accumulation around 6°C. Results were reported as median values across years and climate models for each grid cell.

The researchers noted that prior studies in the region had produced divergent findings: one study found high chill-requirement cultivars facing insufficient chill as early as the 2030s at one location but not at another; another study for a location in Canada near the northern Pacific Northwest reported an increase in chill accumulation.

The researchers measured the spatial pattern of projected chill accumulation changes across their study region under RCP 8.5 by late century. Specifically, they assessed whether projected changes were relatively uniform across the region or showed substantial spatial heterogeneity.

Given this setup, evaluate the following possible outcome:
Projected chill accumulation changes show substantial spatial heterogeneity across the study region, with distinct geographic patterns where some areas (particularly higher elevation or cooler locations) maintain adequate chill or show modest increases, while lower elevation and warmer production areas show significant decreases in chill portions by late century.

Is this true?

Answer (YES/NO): YES